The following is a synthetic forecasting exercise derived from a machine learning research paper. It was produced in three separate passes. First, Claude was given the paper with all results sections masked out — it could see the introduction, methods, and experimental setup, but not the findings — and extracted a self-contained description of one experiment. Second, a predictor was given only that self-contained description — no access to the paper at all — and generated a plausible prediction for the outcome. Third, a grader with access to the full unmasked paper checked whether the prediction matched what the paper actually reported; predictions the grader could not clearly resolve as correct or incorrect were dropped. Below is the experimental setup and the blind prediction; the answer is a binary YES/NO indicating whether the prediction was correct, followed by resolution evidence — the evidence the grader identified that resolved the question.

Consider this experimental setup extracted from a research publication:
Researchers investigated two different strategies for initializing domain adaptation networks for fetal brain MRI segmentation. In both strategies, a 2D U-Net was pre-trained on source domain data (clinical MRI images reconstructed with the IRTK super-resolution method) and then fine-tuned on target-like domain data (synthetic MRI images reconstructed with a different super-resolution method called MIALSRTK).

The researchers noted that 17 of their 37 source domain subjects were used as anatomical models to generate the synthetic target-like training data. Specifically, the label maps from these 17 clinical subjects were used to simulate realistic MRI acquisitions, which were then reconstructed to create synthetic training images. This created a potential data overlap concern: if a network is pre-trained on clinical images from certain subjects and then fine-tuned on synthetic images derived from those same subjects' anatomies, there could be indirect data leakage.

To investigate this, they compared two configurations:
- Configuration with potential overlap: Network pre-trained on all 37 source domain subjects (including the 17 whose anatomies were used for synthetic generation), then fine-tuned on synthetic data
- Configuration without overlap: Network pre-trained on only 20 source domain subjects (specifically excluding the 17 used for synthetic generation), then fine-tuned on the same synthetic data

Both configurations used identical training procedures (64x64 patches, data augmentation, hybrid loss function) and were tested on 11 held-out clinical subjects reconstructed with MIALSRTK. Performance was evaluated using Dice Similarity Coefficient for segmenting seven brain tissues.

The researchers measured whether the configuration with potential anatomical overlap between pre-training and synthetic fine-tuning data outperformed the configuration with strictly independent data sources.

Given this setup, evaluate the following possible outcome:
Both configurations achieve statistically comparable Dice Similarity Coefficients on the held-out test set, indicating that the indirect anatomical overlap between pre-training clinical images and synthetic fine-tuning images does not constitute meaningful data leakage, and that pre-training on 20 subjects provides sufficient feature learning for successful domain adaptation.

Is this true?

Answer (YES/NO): YES